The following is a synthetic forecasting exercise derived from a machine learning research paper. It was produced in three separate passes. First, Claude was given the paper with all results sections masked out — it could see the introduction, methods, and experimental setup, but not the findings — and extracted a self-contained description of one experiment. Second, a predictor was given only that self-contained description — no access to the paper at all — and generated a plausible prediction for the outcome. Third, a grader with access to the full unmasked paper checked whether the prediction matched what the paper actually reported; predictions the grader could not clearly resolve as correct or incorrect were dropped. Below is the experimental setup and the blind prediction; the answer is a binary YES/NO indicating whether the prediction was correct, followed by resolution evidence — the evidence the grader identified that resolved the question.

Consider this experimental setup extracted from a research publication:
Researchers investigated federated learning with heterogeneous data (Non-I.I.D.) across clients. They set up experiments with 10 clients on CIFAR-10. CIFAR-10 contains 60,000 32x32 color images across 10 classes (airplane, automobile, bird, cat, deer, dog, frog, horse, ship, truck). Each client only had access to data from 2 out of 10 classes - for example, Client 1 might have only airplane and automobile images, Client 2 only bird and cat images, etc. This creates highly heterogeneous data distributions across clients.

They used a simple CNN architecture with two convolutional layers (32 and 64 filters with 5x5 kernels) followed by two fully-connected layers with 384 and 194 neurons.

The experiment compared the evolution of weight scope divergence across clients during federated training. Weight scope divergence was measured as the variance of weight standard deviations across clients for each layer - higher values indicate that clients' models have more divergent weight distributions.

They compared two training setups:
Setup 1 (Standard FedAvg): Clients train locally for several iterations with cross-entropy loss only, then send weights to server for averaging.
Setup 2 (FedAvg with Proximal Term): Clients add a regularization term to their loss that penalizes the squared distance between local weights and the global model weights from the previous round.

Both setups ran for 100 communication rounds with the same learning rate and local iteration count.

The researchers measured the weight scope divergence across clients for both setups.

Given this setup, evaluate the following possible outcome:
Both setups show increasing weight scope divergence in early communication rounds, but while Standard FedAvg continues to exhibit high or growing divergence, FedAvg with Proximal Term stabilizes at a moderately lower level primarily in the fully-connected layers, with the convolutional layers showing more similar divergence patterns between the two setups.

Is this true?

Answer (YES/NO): NO